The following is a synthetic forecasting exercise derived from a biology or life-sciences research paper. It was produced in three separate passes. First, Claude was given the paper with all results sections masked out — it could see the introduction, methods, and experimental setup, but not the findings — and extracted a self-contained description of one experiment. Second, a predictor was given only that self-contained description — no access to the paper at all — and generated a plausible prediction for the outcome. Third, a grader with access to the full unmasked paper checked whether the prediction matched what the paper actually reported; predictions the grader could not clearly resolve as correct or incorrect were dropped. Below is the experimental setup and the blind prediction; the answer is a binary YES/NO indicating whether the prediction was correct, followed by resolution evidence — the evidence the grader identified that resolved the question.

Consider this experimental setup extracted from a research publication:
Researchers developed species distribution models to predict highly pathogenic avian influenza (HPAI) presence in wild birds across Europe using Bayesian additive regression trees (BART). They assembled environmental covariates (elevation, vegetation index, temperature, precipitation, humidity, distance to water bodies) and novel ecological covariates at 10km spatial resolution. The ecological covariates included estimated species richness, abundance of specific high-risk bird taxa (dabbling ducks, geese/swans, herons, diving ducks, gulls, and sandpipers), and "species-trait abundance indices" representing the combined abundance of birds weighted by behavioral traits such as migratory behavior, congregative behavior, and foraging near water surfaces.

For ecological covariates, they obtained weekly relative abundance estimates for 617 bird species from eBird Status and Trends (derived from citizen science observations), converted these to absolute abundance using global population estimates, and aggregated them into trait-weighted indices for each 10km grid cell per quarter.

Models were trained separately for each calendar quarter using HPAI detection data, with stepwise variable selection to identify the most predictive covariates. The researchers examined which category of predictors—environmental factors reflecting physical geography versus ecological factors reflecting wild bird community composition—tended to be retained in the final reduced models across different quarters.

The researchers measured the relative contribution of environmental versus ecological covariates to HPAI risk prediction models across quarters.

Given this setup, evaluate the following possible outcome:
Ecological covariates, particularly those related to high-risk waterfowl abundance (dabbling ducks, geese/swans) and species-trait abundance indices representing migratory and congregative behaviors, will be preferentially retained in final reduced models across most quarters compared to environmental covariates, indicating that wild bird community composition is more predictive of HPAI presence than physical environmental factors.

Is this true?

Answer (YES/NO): NO